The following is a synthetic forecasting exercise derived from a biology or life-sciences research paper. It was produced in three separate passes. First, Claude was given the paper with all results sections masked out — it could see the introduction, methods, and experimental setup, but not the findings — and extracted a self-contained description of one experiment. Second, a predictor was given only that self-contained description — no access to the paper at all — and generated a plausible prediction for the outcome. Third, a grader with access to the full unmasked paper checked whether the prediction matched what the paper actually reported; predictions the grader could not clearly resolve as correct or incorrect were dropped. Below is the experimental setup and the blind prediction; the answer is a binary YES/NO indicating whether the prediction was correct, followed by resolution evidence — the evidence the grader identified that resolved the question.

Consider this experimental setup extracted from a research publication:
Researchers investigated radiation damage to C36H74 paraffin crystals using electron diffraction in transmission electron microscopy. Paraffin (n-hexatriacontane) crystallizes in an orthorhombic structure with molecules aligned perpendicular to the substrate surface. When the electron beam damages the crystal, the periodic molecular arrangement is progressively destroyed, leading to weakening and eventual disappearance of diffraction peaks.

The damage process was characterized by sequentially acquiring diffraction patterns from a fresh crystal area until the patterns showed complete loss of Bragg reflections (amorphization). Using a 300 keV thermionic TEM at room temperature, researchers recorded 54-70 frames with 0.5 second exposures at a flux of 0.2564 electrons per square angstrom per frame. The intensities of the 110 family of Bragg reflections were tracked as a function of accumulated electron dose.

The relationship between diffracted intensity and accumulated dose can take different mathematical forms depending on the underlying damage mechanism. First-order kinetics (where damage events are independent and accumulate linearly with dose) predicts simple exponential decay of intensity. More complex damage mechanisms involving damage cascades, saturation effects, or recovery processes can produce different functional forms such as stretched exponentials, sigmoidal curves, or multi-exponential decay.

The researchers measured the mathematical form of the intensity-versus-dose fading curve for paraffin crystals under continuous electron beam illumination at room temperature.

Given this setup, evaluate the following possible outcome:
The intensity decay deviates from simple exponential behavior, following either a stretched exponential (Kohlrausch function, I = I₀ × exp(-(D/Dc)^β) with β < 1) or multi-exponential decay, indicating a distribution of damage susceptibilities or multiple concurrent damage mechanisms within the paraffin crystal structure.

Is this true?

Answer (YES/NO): NO